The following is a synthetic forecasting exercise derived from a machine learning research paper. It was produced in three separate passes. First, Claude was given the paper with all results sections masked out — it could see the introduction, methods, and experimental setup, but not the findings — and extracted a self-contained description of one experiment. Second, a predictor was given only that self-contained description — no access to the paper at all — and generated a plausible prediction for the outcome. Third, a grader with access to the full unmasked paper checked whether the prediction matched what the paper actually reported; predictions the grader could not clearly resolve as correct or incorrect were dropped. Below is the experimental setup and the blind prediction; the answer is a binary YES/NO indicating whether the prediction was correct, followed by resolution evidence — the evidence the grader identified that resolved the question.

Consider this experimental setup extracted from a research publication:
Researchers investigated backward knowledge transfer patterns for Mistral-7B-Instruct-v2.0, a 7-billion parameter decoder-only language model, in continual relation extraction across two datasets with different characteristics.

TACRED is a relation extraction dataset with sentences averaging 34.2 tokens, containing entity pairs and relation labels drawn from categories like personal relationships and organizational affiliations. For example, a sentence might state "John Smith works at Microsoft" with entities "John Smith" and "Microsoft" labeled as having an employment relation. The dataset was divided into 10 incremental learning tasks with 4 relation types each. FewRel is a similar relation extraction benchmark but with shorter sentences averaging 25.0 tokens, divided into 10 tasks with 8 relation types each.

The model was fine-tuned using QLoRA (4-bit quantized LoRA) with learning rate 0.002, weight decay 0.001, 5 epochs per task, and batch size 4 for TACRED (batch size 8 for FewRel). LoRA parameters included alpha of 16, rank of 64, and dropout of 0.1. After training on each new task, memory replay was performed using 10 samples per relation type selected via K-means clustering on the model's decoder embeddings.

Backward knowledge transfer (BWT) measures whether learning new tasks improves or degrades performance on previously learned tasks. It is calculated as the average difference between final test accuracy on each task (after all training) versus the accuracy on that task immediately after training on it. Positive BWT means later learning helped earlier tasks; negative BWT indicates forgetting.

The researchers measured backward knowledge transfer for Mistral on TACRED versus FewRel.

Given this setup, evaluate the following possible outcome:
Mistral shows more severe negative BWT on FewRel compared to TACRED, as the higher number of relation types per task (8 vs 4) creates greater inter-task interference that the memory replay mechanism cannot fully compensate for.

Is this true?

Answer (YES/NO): NO